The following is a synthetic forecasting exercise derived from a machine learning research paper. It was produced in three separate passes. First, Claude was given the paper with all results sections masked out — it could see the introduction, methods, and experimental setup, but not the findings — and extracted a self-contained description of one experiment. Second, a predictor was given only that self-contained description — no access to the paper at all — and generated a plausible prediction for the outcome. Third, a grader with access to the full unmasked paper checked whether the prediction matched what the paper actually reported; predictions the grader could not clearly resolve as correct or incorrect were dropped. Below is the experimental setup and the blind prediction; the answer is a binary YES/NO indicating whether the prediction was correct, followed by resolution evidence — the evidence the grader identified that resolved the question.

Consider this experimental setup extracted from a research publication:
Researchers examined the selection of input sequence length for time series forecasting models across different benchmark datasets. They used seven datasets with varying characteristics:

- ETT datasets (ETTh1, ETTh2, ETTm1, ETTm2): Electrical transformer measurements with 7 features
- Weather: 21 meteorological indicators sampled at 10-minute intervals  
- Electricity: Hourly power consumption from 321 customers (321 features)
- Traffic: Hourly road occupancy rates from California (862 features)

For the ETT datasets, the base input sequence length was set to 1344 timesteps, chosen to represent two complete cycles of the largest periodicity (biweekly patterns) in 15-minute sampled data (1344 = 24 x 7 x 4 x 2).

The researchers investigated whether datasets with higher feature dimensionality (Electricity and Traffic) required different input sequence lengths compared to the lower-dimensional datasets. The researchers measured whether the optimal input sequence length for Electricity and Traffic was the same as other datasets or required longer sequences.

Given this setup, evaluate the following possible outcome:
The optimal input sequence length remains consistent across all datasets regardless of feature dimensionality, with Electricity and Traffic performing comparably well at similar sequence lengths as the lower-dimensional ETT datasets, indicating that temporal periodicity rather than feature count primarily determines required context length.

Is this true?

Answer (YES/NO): NO